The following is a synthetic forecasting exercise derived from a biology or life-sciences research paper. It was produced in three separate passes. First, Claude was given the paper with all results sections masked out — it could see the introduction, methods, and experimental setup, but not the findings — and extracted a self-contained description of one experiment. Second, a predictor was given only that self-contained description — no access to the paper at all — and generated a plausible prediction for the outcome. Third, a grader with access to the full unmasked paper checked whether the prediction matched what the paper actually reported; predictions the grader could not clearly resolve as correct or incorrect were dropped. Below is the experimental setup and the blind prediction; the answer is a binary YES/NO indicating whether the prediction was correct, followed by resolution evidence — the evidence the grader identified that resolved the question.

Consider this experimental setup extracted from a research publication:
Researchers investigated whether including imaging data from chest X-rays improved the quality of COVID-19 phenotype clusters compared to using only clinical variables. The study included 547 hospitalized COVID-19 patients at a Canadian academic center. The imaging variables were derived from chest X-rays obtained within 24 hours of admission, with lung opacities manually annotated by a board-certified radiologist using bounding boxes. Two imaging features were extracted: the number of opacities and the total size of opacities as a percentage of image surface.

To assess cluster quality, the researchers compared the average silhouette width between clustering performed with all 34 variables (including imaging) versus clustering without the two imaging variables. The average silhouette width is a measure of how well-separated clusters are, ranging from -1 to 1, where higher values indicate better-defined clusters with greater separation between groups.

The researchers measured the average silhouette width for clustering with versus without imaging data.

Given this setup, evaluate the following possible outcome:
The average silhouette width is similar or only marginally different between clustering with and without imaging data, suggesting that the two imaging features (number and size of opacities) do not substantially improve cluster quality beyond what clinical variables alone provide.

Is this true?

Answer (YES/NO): YES